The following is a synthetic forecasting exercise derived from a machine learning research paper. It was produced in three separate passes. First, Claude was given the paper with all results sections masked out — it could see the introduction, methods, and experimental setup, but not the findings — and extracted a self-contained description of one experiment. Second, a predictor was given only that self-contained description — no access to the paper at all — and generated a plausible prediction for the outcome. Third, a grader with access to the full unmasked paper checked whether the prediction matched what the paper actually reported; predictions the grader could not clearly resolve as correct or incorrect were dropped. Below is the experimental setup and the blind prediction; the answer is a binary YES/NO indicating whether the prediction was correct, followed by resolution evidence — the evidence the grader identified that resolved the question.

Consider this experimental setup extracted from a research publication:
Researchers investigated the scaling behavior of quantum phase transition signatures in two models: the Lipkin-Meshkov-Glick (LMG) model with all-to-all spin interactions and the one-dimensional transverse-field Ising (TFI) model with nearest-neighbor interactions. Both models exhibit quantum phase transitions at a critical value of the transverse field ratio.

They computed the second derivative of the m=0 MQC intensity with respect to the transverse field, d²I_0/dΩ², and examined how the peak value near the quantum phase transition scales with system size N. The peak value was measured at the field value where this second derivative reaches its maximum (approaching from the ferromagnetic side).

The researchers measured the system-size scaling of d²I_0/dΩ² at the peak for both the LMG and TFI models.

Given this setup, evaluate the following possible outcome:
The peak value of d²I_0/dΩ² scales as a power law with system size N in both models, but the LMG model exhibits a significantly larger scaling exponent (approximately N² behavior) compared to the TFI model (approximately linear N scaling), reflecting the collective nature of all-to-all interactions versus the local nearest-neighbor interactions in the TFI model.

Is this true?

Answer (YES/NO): NO